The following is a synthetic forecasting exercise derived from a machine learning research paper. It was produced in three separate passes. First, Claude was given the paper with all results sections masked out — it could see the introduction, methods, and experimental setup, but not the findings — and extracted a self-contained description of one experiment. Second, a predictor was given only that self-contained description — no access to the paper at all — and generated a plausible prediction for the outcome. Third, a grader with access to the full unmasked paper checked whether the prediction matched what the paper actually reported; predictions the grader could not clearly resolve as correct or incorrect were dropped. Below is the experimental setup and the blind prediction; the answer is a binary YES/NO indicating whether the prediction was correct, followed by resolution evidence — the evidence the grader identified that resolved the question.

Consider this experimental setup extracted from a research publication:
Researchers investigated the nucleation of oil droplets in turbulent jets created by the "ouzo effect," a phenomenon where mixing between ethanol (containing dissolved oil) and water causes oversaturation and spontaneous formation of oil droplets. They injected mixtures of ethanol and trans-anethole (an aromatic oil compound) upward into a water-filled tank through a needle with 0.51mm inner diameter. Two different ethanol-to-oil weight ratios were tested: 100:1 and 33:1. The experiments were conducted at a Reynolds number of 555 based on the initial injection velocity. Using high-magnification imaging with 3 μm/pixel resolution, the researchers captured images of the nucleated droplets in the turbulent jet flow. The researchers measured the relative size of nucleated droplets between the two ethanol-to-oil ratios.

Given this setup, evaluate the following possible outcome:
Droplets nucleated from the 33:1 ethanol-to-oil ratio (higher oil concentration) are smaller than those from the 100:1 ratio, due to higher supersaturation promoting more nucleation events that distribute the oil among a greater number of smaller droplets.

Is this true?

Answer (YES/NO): NO